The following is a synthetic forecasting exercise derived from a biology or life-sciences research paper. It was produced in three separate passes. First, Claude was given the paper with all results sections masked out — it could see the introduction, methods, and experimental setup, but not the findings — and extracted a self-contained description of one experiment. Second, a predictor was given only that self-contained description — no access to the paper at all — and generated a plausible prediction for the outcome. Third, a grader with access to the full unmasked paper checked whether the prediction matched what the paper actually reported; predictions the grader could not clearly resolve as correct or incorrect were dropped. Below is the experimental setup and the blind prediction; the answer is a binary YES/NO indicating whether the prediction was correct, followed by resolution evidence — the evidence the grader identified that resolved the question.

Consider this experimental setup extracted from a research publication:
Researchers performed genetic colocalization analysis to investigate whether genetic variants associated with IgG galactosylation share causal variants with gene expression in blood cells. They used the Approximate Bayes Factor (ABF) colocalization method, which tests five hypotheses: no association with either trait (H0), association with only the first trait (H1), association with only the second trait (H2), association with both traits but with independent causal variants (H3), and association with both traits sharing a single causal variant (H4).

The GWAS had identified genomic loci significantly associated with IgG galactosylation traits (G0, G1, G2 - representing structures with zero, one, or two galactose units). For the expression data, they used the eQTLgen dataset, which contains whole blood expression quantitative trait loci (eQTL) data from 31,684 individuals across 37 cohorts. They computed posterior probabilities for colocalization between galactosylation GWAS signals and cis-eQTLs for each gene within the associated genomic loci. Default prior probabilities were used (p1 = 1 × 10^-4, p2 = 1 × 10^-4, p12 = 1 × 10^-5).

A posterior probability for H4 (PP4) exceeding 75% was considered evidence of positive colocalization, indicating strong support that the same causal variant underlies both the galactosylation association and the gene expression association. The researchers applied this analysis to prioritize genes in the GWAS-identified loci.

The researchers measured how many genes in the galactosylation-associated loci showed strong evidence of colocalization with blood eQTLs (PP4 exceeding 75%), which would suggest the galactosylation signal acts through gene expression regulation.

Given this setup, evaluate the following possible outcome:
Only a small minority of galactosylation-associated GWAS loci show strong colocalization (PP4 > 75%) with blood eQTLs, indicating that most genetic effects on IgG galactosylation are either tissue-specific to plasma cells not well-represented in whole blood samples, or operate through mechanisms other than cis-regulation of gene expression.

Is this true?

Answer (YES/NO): NO